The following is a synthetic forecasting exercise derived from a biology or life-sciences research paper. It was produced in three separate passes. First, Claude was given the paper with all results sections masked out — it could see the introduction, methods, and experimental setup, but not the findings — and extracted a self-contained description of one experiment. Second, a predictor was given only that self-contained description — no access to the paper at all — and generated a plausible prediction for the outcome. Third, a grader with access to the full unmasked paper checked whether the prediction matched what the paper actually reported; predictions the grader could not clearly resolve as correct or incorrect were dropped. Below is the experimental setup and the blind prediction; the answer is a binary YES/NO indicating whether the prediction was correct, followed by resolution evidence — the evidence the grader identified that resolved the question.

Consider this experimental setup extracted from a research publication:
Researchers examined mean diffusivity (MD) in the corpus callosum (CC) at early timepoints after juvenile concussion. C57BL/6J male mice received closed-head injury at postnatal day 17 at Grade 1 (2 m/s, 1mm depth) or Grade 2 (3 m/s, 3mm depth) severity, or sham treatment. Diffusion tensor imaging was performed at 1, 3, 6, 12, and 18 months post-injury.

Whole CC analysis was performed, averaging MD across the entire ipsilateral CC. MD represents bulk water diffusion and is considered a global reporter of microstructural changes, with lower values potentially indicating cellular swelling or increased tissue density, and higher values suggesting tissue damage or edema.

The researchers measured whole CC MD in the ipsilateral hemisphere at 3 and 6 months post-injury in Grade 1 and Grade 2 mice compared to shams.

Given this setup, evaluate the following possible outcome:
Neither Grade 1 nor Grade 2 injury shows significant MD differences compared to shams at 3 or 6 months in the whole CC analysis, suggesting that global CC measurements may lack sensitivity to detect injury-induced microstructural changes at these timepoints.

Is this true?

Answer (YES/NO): NO